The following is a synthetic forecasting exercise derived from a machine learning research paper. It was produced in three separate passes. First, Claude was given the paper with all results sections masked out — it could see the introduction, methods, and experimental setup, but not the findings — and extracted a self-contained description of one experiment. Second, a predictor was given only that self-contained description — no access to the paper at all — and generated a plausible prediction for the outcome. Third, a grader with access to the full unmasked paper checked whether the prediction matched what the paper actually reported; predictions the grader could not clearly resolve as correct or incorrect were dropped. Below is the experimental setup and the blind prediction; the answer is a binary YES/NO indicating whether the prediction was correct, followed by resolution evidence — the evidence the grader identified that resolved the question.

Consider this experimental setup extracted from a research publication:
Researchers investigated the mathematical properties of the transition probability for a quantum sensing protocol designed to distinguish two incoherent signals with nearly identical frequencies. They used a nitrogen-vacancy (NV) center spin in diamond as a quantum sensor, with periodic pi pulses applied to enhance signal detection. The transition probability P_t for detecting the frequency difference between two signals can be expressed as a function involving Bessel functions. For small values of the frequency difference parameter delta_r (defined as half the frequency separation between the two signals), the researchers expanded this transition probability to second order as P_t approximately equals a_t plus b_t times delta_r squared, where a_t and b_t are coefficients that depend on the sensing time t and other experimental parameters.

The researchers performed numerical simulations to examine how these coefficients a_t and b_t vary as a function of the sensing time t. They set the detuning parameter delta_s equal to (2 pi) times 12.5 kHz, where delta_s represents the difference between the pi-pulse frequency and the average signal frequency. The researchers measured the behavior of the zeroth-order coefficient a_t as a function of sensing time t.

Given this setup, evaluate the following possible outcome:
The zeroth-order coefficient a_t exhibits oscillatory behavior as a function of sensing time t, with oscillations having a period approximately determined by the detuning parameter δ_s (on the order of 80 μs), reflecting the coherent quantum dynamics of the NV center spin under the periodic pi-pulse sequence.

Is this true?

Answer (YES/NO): YES